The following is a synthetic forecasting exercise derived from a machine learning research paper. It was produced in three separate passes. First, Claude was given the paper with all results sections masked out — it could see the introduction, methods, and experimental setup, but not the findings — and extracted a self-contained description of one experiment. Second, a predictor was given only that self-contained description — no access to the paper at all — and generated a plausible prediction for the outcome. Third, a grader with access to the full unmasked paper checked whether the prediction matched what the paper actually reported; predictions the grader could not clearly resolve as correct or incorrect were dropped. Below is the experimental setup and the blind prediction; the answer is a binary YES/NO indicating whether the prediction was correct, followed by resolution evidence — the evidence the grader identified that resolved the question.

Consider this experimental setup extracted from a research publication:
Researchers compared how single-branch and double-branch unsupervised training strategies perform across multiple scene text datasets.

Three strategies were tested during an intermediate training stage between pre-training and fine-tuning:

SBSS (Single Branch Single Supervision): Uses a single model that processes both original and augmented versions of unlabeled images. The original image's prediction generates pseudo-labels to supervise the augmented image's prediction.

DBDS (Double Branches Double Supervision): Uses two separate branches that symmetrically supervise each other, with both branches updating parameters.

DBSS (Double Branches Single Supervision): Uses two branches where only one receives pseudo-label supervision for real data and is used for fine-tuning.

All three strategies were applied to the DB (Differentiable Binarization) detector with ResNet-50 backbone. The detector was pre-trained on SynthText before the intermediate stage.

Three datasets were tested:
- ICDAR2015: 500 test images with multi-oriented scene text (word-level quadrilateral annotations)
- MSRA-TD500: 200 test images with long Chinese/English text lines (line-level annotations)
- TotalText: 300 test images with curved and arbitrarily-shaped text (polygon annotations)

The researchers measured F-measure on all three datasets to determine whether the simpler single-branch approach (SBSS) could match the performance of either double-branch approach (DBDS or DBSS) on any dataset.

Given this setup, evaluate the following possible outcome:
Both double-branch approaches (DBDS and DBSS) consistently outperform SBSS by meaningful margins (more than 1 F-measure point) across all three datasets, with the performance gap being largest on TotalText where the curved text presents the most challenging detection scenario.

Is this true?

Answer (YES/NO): NO